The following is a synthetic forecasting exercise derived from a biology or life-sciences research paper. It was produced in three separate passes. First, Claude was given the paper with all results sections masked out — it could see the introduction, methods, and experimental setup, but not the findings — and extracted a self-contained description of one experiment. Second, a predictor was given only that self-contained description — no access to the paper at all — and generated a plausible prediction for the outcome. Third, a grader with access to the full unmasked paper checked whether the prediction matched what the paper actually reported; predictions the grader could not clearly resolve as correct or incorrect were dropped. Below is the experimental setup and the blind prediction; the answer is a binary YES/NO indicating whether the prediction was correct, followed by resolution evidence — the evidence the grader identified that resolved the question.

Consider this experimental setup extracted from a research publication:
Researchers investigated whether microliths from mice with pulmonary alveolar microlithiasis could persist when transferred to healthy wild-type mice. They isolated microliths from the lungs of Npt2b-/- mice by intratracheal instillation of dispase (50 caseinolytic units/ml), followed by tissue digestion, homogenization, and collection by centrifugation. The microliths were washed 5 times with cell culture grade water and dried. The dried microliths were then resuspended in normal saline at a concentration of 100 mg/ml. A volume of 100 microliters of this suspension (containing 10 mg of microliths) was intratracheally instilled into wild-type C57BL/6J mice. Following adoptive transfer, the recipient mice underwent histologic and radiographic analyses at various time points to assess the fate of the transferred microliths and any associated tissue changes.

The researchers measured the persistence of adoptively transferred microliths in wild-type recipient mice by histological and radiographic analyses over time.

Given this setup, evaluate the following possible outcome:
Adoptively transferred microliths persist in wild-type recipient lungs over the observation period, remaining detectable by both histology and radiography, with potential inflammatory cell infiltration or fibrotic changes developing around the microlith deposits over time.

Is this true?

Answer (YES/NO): NO